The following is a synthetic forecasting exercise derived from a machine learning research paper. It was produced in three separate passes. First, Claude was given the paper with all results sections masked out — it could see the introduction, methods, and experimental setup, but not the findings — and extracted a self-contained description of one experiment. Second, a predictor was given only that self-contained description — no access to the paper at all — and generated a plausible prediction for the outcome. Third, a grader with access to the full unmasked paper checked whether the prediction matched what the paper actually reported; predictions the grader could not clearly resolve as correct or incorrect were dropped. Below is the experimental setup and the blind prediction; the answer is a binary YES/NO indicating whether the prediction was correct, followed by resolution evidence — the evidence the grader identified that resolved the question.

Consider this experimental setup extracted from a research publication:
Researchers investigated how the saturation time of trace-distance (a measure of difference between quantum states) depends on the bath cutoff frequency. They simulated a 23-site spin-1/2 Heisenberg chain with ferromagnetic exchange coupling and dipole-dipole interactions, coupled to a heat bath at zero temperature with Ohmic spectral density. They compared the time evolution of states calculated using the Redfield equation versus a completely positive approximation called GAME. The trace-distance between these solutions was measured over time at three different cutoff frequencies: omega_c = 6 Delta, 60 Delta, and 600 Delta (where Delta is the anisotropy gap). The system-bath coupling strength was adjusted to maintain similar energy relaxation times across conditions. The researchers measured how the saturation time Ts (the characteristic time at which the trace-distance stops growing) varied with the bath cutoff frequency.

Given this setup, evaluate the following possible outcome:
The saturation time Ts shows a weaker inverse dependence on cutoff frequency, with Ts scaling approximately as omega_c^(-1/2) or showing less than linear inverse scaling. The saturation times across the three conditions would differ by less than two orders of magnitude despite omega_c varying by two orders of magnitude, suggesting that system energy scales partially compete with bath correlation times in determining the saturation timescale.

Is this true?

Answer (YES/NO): YES